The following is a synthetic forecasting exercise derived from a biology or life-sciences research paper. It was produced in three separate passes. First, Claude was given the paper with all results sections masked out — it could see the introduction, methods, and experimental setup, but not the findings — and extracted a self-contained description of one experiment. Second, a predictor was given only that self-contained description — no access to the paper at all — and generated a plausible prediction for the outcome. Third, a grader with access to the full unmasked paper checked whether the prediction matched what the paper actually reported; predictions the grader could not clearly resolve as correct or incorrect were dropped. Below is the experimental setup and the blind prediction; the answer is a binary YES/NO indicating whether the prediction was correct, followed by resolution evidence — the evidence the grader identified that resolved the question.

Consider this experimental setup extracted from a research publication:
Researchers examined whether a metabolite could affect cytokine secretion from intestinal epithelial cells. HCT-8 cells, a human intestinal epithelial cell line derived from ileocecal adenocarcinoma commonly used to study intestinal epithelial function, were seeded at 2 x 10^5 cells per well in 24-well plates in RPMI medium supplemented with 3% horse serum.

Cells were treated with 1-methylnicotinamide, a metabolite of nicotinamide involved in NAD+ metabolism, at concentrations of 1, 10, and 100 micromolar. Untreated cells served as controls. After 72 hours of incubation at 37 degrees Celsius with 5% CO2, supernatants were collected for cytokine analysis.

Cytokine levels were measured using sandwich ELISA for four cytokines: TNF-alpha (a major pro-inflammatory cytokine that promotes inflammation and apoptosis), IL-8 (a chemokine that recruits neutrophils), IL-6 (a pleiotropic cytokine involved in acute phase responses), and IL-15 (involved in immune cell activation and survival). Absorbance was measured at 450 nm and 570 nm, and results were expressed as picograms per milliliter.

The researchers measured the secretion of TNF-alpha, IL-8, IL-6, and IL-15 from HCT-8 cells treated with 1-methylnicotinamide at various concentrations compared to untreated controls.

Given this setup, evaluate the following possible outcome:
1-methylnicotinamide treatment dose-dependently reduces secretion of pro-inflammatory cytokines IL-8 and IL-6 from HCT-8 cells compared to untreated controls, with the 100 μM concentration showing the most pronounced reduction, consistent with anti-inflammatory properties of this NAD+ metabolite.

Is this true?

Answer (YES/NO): NO